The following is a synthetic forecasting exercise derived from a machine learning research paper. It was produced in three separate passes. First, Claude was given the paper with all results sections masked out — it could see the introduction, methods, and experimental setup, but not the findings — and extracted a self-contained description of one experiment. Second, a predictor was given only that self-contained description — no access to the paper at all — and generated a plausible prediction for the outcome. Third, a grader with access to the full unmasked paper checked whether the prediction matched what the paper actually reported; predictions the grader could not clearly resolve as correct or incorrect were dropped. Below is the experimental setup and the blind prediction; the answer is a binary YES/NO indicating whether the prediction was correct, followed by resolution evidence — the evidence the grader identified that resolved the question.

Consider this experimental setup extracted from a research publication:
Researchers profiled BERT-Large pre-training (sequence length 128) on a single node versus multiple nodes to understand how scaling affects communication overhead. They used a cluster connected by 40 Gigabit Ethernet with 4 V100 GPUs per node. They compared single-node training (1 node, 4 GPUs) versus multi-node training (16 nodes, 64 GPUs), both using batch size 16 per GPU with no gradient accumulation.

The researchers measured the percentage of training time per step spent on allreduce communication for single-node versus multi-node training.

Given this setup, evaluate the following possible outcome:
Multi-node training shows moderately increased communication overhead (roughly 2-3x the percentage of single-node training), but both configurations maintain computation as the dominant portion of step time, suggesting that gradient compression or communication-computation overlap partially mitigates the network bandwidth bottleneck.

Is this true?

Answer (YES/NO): NO